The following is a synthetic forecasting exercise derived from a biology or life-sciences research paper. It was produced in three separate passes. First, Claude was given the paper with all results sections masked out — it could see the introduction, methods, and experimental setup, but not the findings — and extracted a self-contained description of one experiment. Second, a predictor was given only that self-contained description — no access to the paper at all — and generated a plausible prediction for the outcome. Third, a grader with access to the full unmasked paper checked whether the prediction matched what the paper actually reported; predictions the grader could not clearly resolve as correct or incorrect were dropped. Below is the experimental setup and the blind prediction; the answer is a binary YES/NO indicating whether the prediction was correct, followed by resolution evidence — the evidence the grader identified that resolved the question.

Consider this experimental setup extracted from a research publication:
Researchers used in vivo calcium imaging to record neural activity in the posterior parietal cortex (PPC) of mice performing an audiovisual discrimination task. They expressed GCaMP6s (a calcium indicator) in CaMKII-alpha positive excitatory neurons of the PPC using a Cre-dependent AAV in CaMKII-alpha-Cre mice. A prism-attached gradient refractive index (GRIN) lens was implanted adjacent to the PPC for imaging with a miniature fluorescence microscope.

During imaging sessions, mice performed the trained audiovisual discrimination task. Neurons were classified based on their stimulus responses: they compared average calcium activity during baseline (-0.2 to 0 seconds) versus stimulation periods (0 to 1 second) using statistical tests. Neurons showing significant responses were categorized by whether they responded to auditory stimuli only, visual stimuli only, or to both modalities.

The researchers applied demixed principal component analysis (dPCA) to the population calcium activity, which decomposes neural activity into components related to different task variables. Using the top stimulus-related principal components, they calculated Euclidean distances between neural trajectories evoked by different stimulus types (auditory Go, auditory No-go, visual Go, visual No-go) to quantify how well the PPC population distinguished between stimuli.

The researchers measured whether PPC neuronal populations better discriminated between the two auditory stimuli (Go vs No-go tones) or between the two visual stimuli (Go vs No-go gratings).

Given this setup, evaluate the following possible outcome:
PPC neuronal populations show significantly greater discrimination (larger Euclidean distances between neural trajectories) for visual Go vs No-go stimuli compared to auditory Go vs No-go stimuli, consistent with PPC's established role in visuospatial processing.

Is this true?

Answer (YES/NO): YES